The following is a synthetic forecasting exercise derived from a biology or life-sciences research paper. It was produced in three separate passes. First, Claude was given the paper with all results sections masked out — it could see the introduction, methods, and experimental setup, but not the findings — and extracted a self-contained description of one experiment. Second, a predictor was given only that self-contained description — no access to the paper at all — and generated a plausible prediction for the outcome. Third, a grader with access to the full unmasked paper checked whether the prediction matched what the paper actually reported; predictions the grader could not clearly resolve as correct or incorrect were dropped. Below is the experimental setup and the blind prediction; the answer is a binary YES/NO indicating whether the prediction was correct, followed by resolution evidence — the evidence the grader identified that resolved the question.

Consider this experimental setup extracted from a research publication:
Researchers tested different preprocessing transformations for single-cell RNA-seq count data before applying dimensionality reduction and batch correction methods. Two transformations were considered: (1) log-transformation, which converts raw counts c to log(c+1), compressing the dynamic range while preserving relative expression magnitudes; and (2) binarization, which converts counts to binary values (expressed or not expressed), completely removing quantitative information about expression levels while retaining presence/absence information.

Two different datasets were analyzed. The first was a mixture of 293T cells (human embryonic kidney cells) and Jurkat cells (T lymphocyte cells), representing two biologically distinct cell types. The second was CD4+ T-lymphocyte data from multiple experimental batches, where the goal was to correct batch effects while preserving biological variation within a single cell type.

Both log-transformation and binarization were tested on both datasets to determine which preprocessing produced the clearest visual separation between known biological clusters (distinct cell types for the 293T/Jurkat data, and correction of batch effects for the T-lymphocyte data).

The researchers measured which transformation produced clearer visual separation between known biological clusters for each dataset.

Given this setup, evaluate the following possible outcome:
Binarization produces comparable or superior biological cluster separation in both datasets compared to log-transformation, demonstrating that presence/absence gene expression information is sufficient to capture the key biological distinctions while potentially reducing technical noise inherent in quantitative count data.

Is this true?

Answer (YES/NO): NO